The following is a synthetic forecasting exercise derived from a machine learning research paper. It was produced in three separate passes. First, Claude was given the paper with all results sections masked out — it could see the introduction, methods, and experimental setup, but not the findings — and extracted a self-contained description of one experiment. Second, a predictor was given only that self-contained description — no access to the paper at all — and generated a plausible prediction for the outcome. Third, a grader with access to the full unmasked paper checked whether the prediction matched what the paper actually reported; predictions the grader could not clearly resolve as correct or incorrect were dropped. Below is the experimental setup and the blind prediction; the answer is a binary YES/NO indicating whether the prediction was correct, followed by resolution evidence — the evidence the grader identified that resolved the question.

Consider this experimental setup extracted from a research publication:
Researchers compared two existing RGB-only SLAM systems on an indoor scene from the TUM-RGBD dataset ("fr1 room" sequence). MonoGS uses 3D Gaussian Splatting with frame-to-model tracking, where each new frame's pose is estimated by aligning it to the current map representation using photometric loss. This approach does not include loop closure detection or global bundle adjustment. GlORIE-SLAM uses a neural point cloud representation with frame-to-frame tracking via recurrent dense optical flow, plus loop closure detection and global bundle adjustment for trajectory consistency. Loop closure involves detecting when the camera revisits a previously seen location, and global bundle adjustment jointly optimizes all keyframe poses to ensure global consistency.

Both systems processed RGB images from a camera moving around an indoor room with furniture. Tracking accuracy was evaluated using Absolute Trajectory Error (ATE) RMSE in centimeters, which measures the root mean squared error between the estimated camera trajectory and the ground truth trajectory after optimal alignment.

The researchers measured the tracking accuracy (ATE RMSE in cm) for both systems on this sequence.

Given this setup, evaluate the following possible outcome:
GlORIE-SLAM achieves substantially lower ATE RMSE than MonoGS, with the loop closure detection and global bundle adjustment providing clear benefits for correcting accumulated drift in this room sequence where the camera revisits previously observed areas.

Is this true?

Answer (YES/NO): YES